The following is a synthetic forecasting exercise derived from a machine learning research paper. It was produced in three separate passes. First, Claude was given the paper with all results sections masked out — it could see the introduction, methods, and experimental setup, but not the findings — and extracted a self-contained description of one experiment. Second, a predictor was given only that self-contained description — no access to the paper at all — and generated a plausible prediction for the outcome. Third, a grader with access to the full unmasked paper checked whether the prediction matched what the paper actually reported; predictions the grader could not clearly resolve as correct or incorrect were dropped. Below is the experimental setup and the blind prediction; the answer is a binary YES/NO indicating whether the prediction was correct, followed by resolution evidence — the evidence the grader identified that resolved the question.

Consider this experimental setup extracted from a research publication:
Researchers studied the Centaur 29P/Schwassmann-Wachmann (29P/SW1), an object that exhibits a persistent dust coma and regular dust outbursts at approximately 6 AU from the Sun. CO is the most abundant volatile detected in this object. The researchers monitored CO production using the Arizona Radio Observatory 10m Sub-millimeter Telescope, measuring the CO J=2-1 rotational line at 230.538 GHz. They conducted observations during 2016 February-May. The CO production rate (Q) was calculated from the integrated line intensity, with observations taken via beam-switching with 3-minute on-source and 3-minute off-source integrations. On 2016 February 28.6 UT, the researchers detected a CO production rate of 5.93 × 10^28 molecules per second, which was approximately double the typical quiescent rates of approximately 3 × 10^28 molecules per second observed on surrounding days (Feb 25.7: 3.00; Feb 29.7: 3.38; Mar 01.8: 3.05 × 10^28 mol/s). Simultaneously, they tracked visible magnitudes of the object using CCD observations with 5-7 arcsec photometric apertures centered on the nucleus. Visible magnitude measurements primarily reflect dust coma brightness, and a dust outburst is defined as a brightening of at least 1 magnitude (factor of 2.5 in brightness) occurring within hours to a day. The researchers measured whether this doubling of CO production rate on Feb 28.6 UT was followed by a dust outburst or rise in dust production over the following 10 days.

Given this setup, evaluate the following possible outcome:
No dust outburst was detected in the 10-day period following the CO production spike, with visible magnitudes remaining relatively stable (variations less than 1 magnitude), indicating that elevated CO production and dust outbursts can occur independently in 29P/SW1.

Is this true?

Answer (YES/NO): YES